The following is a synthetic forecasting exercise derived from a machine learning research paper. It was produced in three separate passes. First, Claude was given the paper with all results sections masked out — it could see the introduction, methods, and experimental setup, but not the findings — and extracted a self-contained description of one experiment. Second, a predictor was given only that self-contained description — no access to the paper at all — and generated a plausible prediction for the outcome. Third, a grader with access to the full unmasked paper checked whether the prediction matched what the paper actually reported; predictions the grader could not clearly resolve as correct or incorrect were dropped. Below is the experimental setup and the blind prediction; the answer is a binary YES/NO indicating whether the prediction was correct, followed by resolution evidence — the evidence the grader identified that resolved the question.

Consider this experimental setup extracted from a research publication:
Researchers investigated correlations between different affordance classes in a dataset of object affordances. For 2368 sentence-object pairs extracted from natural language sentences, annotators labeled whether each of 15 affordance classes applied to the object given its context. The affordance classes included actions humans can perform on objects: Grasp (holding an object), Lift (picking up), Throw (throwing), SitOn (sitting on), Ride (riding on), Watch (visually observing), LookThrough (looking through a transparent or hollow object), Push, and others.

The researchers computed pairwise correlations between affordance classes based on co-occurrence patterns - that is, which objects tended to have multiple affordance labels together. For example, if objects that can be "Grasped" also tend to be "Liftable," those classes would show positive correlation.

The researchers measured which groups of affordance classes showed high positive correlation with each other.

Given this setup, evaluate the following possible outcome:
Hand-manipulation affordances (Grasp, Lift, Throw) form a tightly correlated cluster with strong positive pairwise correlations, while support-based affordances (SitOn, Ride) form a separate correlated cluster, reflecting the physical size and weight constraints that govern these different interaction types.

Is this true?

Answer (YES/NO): YES